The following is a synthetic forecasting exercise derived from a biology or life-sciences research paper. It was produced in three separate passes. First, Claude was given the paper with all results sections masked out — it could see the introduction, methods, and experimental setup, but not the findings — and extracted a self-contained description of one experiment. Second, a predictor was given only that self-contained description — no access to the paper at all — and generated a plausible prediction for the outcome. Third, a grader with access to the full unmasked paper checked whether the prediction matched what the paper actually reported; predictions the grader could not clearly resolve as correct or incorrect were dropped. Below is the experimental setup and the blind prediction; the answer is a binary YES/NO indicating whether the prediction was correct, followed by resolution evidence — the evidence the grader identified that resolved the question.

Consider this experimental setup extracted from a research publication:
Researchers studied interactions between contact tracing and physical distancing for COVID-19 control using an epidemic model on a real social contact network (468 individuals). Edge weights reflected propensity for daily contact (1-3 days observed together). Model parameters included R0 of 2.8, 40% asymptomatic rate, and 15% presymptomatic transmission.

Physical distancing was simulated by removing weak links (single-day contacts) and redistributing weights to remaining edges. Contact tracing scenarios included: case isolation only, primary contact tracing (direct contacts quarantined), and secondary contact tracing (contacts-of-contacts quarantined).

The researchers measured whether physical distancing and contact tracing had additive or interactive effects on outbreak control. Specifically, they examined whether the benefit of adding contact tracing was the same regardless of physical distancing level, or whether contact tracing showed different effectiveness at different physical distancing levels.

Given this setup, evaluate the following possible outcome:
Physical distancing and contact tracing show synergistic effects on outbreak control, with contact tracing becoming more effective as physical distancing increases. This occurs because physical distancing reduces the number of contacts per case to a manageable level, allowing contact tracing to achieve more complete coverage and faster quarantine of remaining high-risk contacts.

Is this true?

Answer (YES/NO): NO